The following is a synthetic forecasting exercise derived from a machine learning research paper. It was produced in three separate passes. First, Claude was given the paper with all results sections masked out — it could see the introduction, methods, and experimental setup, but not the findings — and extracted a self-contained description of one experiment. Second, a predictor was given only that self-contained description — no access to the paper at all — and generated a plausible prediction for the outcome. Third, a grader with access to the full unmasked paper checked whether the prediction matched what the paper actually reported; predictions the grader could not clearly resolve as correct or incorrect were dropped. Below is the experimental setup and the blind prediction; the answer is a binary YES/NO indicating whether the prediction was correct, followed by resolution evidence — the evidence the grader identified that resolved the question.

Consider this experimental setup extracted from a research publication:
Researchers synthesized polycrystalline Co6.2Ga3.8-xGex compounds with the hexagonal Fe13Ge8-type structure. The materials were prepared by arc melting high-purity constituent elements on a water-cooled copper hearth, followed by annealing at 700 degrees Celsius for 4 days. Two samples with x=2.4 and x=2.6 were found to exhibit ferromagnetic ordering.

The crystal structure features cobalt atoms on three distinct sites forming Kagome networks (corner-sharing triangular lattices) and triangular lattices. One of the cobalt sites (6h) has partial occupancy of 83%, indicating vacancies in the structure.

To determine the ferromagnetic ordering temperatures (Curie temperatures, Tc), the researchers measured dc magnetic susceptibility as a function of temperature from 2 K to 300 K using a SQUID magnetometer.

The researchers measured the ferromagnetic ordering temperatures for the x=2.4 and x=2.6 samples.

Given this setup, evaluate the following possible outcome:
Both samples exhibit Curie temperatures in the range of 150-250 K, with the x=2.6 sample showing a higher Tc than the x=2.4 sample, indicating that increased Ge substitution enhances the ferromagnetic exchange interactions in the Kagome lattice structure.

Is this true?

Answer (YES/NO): NO